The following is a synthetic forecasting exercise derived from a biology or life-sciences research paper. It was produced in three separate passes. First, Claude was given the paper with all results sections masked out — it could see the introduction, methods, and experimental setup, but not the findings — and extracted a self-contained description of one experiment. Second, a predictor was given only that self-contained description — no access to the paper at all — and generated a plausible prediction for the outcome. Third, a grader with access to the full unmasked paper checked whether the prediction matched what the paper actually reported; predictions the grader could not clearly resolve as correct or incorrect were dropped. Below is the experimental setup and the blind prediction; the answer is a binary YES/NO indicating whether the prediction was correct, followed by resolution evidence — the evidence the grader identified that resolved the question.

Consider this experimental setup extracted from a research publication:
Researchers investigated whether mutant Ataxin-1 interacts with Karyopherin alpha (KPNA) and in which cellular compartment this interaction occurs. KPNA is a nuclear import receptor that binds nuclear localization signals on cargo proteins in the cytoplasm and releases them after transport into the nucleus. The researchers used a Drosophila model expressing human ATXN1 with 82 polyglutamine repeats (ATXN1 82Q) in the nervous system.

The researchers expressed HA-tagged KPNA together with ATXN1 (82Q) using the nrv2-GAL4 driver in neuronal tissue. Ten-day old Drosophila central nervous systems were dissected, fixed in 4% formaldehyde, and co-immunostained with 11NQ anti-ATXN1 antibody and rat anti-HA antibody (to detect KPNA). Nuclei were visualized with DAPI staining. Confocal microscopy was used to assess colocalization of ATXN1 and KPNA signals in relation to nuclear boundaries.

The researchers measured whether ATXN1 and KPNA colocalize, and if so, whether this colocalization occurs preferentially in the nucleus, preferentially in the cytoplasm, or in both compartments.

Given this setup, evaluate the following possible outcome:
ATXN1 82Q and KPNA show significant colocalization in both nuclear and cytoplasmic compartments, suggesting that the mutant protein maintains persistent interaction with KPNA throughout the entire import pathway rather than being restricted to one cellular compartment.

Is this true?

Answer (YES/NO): YES